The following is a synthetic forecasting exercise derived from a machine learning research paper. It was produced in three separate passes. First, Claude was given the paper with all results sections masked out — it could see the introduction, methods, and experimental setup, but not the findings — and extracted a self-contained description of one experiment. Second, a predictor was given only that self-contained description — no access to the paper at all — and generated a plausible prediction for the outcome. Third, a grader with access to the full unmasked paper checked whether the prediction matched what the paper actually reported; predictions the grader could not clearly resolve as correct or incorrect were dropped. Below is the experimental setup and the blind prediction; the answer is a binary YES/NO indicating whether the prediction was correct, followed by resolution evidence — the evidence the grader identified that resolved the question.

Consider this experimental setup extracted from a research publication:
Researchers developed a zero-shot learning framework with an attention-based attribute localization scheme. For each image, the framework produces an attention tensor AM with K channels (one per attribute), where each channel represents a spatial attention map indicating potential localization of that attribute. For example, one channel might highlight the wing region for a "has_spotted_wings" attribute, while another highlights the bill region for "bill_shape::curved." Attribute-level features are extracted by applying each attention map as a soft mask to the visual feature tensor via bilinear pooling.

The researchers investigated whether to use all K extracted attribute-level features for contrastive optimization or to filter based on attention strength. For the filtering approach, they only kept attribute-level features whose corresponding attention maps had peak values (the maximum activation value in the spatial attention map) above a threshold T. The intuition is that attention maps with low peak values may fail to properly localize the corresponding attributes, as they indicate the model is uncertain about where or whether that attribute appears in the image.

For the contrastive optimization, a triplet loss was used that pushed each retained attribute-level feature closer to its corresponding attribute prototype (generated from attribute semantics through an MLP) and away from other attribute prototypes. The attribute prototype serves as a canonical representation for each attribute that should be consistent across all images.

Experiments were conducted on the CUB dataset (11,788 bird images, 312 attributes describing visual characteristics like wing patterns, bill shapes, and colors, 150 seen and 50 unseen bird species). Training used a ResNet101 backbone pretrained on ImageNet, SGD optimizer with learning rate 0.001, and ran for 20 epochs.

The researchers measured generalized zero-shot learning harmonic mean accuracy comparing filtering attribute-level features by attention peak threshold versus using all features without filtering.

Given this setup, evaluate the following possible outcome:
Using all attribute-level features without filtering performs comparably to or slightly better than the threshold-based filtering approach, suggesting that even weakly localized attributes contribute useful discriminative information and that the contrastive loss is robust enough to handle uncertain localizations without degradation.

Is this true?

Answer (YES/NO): NO